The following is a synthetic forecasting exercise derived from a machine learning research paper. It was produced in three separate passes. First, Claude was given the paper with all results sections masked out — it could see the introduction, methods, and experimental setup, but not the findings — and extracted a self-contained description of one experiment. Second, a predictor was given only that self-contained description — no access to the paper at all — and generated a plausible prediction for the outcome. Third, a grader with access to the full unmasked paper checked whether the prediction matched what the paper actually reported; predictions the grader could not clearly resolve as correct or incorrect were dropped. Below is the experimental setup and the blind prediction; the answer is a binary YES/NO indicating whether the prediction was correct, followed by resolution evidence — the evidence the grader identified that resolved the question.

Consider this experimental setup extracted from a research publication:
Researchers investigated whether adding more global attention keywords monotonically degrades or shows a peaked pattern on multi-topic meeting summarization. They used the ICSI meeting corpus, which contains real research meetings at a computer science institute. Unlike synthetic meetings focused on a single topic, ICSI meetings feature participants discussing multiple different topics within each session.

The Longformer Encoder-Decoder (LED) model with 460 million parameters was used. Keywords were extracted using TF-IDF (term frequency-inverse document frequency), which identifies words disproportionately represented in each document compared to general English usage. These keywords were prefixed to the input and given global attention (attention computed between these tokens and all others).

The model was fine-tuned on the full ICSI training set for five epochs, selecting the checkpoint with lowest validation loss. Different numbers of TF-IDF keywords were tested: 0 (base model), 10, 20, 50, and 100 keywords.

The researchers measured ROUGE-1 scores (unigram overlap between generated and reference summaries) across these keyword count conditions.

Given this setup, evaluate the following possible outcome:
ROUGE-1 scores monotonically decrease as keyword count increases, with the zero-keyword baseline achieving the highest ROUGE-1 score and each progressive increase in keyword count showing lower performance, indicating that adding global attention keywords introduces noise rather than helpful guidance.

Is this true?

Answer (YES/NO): NO